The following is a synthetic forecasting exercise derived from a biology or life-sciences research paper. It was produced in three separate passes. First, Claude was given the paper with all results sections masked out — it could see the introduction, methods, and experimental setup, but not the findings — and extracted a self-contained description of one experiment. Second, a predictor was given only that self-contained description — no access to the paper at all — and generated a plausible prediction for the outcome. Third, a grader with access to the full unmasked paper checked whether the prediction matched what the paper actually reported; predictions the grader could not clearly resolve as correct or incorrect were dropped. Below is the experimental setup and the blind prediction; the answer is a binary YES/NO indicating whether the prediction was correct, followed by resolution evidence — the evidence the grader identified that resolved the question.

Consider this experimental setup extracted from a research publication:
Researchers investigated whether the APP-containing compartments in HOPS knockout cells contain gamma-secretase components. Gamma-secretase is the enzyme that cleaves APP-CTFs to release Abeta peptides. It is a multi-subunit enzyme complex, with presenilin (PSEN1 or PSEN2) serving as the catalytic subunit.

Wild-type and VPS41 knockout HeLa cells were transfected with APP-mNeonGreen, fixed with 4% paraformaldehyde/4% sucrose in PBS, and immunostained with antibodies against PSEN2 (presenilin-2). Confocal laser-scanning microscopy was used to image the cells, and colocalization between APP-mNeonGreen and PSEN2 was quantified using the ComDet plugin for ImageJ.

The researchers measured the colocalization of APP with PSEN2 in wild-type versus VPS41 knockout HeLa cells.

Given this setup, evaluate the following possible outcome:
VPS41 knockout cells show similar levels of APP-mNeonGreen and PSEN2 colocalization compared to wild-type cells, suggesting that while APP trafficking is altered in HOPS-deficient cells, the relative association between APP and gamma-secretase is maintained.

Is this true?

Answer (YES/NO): YES